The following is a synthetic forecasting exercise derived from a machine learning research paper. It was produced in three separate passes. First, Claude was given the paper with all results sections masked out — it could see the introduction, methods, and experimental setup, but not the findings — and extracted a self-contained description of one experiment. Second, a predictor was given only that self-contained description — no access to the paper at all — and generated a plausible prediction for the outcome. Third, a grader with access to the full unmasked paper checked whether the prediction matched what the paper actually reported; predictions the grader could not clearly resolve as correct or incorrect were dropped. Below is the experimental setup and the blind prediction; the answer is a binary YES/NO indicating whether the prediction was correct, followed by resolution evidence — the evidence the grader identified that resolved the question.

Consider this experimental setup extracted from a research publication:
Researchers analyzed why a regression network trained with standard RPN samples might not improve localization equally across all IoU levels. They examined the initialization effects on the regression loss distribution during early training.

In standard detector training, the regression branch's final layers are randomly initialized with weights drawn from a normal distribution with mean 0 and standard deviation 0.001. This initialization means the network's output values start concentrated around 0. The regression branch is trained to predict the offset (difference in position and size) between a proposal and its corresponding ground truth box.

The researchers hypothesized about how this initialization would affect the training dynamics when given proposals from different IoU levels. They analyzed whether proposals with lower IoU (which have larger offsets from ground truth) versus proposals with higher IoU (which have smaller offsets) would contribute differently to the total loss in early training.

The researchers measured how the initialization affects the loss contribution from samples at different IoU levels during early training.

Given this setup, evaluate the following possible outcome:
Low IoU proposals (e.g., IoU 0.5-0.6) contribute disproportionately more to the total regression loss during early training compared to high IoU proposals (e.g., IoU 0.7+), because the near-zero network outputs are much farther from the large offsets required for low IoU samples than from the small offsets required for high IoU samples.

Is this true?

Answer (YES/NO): YES